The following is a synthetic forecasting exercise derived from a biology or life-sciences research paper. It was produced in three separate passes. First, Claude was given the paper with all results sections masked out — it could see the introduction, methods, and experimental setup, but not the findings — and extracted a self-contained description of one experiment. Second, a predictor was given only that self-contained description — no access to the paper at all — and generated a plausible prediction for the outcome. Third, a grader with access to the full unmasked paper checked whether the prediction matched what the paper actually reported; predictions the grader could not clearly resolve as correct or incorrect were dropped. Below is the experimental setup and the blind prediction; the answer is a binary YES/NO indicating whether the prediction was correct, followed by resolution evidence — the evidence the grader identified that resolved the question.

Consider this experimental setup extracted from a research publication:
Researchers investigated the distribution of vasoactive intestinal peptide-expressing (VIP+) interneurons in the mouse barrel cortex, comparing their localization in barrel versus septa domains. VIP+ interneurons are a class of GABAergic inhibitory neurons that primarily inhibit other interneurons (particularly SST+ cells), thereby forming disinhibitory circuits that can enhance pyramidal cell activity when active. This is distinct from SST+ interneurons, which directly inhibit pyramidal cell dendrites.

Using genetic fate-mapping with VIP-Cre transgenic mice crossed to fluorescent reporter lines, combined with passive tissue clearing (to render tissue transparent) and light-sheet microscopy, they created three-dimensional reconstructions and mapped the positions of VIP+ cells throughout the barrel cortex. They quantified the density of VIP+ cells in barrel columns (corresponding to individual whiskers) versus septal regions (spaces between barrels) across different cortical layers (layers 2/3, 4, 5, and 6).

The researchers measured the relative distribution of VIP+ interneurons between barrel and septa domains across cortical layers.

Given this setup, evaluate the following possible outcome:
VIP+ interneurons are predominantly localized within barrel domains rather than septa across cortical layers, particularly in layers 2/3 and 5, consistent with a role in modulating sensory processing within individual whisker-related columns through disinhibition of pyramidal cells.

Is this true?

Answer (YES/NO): NO